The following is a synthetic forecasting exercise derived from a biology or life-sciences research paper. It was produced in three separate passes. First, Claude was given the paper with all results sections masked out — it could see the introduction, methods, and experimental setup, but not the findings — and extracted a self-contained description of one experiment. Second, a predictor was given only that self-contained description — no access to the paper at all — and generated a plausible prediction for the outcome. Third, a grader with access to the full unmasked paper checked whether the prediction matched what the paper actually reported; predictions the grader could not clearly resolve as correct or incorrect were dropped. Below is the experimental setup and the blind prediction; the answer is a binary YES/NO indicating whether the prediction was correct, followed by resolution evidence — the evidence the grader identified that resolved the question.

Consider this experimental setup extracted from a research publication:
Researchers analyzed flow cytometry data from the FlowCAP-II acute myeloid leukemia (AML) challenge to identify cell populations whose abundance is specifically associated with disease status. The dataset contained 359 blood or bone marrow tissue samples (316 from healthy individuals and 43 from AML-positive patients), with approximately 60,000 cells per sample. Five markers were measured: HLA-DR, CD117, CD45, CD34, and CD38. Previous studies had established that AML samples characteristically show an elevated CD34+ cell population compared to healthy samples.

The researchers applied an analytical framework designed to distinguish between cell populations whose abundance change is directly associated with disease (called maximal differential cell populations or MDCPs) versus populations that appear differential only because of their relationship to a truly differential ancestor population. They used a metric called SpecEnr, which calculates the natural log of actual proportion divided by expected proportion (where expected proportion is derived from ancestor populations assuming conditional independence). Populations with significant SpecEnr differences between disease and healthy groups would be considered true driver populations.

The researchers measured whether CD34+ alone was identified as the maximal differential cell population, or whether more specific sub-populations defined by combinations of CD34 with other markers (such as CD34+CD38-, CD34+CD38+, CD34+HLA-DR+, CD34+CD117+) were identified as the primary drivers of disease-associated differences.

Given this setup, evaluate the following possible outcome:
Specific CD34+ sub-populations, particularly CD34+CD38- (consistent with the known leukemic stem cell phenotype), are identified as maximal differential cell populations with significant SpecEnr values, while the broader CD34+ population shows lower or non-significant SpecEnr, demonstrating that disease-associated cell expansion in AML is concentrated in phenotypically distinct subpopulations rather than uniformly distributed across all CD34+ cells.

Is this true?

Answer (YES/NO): NO